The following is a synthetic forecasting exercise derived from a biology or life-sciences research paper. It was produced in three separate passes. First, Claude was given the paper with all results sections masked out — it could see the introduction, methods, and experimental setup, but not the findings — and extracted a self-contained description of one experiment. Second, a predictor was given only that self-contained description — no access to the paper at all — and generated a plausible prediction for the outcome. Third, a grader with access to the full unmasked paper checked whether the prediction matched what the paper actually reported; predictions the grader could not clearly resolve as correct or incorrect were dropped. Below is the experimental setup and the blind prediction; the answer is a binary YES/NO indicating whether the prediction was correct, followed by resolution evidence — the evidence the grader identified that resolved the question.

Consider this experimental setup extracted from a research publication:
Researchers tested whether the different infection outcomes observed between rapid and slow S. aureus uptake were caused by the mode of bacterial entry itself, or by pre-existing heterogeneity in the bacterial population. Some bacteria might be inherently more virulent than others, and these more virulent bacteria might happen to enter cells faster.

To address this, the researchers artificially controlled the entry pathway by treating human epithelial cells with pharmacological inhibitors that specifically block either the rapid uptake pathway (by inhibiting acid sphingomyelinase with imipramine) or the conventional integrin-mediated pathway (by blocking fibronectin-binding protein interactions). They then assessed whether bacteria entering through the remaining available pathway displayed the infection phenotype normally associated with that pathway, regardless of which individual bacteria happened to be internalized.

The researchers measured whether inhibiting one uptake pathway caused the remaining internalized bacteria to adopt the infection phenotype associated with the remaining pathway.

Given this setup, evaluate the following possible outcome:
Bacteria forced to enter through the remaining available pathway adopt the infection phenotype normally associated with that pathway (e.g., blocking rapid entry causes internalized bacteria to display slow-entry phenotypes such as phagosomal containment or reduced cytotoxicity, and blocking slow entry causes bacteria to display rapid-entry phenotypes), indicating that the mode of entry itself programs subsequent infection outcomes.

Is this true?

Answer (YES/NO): NO